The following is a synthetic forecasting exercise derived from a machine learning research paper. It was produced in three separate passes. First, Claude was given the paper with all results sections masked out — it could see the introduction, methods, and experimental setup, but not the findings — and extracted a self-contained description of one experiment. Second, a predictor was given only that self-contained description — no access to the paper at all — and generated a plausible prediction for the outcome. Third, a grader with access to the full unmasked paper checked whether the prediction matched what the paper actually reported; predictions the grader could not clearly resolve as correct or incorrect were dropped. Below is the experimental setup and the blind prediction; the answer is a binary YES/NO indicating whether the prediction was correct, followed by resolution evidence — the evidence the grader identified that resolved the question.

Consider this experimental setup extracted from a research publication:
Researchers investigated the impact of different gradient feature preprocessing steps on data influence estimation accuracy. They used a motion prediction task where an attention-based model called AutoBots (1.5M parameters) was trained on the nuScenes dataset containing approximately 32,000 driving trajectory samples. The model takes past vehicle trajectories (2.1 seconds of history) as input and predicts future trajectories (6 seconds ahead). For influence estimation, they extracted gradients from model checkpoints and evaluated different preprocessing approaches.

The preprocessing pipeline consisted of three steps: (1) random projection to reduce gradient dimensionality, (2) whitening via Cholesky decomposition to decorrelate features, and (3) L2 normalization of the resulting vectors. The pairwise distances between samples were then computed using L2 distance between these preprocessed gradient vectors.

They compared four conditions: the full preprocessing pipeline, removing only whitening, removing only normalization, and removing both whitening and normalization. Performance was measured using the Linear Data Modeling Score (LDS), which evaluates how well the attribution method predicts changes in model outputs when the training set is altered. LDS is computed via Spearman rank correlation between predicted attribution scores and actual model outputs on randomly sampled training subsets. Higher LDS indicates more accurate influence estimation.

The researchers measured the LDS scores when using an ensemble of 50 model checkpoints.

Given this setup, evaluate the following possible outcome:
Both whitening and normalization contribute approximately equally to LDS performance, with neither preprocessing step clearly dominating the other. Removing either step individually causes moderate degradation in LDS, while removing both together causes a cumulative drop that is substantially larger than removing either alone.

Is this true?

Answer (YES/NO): NO